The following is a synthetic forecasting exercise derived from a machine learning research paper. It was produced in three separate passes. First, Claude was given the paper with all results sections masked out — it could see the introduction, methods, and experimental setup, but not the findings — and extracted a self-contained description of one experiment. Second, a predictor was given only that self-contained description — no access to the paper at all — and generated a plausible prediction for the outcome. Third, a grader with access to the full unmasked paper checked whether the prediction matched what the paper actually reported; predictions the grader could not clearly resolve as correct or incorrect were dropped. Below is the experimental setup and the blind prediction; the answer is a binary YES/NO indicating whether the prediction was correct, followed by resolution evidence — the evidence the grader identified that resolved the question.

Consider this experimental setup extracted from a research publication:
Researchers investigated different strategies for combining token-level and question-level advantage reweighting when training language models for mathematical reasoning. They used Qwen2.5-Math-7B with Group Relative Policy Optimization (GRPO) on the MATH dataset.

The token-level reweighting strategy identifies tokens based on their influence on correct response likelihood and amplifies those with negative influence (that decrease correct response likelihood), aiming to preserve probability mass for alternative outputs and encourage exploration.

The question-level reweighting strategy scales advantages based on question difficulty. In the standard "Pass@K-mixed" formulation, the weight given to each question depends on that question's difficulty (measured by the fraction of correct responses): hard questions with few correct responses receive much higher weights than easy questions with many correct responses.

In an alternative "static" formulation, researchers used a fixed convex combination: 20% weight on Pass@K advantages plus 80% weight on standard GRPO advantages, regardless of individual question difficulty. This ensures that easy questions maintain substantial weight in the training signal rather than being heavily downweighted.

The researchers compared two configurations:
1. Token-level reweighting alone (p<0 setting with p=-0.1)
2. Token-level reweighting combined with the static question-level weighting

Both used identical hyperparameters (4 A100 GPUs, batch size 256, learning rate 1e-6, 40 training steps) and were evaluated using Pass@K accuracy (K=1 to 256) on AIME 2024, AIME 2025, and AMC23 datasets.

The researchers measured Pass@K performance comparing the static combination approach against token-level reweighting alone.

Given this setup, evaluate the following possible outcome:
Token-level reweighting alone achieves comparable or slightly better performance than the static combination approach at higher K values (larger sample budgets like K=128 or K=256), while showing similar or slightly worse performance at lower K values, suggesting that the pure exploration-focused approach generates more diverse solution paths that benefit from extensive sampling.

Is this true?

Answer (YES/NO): NO